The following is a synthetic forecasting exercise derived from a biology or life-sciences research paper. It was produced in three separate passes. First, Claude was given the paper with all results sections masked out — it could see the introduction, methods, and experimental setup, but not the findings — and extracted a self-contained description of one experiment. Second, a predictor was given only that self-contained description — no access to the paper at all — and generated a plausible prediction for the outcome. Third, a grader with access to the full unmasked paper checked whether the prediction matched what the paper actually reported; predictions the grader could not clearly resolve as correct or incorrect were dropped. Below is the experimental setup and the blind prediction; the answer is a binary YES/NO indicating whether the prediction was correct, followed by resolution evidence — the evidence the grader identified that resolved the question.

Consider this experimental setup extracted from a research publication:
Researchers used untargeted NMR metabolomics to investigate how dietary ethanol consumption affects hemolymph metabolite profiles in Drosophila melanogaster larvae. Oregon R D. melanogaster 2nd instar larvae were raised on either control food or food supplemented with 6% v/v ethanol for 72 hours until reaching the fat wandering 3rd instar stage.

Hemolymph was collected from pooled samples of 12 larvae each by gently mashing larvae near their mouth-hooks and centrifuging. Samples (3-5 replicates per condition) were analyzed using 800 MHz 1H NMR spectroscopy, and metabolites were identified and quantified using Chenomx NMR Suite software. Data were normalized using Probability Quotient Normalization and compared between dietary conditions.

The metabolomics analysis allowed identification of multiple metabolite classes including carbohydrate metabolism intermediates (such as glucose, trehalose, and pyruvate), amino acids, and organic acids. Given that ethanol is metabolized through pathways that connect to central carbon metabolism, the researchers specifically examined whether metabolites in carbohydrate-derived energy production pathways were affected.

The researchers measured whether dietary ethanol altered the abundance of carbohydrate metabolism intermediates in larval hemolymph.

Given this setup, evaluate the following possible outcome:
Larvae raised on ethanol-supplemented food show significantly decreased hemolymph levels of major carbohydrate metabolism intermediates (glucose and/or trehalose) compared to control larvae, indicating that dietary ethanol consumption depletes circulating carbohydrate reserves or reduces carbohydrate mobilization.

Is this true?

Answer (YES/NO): NO